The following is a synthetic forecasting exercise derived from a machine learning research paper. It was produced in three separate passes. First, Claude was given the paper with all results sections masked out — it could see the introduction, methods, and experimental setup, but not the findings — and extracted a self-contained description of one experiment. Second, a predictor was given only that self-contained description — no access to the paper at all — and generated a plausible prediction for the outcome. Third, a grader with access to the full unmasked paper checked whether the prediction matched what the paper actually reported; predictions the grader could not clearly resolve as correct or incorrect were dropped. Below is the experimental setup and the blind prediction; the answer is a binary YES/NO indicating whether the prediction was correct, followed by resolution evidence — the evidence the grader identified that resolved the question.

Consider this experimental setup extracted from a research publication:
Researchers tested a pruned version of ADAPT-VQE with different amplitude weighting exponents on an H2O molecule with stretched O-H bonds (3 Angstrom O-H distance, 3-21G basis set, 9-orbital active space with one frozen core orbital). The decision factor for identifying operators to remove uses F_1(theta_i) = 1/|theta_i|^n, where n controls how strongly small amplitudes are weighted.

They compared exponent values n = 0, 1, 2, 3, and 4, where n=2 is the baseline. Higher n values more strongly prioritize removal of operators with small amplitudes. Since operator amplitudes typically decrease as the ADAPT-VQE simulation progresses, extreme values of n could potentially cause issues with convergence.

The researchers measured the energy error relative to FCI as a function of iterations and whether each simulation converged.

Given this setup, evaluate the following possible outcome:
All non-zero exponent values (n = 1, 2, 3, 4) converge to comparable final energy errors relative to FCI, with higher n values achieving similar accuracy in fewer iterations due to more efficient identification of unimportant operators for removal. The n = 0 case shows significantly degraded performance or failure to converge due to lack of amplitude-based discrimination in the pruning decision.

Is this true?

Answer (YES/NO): NO